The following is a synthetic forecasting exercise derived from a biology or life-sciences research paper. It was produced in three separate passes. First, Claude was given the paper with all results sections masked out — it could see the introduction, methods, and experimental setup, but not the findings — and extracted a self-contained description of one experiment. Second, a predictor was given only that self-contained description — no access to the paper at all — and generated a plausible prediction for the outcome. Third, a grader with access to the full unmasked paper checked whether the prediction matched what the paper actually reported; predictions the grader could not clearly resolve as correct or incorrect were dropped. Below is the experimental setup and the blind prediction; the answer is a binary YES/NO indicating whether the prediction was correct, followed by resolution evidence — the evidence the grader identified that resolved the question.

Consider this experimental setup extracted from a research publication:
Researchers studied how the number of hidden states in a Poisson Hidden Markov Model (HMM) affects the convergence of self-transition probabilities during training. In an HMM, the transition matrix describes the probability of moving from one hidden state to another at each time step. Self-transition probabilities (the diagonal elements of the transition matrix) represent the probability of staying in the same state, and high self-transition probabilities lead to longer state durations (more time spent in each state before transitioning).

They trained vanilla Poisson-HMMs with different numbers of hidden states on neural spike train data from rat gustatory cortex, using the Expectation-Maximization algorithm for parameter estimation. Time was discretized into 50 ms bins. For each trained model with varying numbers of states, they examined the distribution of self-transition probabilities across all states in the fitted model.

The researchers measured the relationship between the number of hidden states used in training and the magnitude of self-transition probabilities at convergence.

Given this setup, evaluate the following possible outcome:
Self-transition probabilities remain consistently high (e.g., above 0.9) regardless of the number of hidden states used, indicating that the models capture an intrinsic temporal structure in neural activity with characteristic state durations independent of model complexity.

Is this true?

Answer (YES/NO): NO